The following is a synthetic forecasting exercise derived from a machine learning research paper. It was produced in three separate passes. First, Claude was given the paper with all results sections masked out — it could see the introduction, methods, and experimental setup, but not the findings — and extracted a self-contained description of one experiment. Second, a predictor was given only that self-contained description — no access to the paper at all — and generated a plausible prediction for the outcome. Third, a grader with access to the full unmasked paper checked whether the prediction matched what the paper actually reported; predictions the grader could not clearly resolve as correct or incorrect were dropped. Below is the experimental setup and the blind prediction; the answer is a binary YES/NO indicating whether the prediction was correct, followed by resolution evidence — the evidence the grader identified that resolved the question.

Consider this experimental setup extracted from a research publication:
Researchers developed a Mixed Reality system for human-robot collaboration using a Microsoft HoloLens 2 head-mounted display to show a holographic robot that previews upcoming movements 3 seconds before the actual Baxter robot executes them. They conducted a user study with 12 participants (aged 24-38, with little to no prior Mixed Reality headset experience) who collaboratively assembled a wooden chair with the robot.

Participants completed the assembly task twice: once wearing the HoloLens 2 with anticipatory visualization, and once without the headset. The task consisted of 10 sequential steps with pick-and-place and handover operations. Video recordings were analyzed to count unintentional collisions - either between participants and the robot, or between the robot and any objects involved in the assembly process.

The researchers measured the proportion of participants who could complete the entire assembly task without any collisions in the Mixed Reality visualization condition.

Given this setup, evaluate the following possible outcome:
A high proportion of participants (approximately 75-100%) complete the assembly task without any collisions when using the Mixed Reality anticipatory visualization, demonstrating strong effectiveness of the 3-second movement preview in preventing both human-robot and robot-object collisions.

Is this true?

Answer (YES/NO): NO